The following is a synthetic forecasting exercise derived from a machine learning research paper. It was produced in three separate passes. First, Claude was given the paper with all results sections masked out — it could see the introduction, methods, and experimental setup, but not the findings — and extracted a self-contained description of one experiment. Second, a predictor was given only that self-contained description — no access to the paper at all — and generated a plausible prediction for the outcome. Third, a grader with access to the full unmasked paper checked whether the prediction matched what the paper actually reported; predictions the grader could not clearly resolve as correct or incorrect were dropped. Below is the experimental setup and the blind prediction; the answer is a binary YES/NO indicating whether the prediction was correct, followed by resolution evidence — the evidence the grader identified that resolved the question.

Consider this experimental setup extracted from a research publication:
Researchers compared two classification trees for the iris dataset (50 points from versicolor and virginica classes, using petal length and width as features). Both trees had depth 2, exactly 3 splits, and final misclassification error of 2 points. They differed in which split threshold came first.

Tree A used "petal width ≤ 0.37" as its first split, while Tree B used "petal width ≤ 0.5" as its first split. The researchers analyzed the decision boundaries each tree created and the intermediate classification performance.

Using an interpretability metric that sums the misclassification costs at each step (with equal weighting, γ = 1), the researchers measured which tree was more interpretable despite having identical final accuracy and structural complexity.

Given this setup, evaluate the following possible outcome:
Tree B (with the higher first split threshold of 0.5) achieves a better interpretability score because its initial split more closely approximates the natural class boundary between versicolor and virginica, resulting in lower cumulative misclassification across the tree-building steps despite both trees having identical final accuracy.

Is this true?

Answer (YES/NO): YES